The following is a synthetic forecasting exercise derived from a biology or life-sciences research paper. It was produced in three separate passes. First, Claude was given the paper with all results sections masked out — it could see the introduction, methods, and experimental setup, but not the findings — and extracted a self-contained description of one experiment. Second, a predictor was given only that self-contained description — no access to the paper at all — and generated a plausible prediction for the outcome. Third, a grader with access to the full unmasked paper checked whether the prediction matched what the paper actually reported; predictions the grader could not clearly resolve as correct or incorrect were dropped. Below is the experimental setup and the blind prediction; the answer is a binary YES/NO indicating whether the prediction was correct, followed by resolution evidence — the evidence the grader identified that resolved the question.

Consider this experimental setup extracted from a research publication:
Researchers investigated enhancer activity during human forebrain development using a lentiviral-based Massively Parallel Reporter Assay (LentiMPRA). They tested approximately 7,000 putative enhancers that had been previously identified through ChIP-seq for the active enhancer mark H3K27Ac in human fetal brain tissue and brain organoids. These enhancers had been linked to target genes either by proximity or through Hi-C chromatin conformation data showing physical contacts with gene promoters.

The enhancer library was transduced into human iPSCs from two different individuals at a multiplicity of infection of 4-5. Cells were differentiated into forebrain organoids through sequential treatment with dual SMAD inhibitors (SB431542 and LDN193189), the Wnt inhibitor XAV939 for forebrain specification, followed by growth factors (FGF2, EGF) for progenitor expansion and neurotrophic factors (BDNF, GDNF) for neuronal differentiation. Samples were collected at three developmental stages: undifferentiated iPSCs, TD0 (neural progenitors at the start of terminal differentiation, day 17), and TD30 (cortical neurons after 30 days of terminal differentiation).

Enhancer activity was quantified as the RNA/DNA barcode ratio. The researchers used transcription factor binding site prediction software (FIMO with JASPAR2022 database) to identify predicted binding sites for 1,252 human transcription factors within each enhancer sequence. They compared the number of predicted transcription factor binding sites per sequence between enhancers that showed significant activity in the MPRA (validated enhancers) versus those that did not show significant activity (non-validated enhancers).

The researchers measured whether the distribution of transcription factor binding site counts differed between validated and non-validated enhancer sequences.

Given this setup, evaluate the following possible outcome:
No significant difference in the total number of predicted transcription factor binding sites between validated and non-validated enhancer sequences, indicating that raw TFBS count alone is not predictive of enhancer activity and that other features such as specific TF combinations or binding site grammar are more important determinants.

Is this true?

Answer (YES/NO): YES